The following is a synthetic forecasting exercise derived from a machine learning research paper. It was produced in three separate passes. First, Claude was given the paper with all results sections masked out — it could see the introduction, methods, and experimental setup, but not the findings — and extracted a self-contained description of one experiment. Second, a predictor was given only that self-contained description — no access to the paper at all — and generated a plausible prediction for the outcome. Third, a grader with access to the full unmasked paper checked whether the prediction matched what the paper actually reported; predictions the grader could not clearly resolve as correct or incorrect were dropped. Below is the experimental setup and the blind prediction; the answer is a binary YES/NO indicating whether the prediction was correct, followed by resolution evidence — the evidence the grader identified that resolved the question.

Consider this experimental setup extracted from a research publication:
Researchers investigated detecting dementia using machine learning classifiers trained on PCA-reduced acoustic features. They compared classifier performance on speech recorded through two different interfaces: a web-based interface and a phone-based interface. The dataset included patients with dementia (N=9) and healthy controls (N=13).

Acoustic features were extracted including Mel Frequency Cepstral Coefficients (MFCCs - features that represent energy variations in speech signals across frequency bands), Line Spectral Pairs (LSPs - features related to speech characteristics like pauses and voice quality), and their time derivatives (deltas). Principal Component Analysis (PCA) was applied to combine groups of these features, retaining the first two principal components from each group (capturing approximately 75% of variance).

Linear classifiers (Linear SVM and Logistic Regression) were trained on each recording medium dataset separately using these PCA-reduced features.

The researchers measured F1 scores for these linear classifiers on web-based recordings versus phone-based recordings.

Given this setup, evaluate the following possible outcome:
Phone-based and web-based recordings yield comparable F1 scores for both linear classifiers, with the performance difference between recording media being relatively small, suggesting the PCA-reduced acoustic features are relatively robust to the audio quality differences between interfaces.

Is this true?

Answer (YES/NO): NO